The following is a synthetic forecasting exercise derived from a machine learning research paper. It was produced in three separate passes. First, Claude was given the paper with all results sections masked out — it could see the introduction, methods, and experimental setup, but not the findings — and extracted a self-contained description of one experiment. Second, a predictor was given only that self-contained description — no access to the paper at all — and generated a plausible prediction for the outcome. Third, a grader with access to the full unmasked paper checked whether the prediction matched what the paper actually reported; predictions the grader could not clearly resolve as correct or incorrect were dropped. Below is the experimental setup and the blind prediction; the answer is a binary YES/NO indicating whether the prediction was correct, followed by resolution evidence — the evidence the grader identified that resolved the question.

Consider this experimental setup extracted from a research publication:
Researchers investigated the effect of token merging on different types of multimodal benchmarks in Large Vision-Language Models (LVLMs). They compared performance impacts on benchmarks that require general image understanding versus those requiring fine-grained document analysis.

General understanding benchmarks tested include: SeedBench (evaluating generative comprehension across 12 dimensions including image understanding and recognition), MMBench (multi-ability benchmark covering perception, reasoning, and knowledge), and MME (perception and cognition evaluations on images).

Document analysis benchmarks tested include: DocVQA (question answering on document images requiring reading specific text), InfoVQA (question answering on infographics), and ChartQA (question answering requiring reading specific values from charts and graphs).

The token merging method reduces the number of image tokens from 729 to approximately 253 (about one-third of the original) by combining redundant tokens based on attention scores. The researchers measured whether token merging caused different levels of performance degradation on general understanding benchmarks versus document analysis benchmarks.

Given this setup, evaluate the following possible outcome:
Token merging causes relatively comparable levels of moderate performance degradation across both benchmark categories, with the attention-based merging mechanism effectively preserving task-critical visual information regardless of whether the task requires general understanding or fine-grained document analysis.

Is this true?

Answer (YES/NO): NO